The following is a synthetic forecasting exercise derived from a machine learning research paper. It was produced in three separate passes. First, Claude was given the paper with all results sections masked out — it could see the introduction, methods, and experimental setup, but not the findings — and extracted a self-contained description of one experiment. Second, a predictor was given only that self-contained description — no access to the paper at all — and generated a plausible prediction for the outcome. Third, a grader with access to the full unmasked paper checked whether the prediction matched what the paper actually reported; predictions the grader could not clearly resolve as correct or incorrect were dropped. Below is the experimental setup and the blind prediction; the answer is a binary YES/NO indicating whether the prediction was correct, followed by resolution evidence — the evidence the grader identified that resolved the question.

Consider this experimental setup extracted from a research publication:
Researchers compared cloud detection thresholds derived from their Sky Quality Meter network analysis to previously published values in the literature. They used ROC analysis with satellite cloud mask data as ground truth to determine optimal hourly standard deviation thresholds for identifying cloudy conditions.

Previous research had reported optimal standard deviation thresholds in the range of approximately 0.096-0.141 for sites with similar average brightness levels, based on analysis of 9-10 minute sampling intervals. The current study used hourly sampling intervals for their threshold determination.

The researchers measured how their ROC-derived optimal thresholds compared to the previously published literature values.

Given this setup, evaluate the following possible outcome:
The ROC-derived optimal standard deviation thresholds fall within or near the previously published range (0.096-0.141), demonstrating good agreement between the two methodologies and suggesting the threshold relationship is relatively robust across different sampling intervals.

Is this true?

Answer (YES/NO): NO